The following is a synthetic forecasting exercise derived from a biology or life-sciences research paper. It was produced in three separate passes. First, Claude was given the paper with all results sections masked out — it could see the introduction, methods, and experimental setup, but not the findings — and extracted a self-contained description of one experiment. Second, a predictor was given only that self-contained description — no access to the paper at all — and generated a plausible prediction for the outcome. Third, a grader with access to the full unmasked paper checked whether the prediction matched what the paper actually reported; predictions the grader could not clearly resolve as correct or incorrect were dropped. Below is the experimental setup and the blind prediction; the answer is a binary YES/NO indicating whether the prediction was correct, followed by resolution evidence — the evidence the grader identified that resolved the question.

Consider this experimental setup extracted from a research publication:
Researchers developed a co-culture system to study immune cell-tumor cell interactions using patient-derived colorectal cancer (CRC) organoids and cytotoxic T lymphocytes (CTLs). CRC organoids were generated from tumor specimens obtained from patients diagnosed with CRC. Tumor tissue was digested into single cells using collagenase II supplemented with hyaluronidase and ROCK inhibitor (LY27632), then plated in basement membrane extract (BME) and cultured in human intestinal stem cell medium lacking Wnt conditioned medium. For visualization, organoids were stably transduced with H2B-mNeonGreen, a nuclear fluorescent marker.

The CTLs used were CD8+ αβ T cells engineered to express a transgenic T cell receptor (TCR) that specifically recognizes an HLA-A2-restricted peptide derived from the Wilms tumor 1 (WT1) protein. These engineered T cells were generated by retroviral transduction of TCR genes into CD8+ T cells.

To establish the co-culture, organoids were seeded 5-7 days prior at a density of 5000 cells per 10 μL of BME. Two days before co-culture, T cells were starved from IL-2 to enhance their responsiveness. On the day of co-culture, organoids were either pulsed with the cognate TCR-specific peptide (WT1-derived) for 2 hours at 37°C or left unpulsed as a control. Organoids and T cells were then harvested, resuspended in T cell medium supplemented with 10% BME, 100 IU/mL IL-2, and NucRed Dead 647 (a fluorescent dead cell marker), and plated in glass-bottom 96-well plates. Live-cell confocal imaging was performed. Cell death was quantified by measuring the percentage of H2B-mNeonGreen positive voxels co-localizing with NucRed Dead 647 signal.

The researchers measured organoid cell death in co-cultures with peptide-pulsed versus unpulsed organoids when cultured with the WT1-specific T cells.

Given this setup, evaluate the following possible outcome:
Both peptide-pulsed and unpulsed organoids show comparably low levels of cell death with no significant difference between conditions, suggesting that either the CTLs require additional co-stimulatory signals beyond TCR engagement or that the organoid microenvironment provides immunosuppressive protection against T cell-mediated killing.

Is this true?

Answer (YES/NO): NO